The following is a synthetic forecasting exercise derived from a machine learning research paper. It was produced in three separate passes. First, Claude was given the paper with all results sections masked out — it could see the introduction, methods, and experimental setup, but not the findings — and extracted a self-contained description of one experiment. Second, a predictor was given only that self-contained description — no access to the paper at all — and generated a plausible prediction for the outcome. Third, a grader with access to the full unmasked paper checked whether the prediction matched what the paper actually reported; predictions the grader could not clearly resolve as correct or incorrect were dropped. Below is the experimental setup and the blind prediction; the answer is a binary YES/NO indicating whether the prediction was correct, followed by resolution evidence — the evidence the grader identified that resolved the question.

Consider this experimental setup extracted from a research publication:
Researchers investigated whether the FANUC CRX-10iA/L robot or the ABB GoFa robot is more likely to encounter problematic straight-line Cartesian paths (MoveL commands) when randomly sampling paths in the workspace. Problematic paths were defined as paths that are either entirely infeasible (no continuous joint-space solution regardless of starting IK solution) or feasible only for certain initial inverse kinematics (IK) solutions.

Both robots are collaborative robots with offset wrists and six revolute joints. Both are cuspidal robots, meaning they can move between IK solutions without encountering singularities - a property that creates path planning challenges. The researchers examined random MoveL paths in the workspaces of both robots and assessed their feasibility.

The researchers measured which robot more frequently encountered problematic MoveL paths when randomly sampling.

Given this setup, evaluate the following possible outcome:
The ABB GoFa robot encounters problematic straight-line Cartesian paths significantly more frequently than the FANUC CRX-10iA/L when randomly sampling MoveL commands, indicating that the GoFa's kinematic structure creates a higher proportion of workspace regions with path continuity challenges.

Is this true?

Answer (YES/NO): NO